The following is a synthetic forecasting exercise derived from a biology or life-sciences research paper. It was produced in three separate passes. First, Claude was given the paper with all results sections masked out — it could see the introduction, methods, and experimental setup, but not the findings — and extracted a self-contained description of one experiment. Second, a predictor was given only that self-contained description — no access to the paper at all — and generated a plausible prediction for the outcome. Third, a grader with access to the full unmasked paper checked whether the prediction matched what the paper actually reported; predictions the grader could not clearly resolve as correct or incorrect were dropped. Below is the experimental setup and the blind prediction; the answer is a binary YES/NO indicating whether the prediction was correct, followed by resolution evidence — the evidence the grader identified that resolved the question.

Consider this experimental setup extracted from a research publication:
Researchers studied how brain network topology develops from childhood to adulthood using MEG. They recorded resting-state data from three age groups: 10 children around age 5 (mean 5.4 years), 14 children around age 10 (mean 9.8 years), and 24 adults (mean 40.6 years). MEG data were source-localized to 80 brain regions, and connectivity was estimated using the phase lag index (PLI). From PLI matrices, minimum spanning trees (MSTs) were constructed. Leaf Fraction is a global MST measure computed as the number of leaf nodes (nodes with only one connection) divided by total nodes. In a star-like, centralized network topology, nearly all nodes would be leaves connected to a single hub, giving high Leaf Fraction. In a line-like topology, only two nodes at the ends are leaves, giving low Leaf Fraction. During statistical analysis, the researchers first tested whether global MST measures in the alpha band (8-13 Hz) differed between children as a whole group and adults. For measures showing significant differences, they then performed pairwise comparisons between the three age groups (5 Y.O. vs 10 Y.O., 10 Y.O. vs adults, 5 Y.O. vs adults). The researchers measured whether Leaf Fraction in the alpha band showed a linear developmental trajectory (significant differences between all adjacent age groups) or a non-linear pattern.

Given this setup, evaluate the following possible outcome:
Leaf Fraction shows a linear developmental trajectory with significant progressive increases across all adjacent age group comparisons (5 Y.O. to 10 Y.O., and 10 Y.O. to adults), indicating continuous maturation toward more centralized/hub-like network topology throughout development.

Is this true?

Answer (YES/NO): NO